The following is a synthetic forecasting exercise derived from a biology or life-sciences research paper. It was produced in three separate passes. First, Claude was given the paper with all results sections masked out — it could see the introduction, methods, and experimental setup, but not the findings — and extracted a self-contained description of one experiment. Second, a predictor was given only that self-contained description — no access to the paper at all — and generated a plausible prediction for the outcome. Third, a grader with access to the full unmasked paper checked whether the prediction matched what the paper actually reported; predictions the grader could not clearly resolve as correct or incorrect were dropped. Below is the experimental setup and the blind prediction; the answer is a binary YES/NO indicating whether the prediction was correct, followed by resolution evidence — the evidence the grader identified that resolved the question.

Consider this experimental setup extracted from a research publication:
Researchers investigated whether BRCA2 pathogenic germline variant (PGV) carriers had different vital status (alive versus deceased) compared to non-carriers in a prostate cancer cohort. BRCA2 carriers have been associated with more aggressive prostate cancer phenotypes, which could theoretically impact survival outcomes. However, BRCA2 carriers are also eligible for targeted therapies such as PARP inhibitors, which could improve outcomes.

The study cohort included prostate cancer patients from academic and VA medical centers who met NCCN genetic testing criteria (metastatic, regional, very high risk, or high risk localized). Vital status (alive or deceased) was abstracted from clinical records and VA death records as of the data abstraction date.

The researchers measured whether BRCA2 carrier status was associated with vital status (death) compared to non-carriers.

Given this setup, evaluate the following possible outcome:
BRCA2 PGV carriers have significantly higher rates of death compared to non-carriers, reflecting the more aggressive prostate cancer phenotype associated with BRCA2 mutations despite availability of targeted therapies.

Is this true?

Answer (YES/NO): NO